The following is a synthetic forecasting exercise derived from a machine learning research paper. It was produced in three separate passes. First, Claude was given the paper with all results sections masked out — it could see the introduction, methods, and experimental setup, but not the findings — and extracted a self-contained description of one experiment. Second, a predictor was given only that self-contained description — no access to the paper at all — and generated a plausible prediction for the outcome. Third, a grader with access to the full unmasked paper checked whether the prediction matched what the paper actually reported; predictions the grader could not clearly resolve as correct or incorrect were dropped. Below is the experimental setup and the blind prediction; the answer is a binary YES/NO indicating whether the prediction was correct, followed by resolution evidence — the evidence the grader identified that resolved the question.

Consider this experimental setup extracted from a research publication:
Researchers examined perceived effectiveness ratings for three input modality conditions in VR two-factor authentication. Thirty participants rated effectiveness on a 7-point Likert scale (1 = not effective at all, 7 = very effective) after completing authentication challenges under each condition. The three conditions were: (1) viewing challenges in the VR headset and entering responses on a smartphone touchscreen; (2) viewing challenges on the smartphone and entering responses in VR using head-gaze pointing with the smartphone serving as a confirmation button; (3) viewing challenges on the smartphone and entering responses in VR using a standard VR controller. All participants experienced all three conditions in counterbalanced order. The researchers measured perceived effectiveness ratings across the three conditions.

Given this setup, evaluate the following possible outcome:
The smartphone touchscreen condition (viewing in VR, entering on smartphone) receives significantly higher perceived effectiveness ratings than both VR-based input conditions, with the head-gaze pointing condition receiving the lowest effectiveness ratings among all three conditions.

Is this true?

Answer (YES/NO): NO